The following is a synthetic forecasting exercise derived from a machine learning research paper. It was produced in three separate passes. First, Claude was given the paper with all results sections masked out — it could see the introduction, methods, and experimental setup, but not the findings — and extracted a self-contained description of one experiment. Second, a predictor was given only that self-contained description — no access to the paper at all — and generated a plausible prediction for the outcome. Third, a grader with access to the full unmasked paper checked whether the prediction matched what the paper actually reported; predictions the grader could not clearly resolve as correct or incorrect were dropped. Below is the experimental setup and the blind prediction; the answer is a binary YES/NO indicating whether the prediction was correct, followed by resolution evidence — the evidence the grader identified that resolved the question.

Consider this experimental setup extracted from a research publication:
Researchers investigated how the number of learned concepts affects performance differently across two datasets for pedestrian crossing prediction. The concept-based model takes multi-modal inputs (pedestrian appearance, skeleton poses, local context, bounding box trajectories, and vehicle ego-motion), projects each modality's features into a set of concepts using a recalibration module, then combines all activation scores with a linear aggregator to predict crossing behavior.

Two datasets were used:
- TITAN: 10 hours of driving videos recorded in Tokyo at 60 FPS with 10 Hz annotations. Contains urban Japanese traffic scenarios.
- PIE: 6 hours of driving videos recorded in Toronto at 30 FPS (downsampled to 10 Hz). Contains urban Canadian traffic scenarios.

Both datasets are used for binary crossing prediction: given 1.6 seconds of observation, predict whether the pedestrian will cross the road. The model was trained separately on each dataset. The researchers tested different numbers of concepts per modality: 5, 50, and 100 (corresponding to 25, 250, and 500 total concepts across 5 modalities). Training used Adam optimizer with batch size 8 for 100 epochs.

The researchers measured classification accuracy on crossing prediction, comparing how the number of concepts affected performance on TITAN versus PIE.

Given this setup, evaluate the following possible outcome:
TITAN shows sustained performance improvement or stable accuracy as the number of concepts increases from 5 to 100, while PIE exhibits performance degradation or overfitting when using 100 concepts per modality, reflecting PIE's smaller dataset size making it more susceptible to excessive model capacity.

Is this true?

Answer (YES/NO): NO